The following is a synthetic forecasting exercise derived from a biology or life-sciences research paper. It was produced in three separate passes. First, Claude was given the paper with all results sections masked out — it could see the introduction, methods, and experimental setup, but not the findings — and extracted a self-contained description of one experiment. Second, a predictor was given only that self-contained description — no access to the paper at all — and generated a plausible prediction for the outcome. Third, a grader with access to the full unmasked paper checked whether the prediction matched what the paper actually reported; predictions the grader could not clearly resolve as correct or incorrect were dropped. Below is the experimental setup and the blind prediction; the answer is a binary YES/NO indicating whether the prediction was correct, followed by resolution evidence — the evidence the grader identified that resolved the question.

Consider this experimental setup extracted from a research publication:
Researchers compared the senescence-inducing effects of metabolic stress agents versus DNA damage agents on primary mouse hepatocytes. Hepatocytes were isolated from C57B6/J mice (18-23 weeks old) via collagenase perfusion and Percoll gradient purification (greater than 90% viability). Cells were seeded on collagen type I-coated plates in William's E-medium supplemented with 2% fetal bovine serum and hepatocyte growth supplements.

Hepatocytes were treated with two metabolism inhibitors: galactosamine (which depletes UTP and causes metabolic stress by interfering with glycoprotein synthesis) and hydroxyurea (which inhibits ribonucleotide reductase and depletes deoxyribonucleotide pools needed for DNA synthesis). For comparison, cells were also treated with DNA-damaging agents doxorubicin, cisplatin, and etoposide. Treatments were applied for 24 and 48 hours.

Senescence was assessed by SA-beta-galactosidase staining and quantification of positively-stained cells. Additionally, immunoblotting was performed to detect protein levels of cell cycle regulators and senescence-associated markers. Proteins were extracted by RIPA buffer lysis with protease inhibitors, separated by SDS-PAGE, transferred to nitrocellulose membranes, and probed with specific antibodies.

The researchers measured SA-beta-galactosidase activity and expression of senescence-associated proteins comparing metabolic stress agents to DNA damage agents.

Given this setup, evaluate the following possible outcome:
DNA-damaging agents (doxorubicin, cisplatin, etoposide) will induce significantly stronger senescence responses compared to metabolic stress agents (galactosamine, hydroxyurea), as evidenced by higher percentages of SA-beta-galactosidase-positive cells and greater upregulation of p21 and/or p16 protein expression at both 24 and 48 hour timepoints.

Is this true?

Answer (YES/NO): NO